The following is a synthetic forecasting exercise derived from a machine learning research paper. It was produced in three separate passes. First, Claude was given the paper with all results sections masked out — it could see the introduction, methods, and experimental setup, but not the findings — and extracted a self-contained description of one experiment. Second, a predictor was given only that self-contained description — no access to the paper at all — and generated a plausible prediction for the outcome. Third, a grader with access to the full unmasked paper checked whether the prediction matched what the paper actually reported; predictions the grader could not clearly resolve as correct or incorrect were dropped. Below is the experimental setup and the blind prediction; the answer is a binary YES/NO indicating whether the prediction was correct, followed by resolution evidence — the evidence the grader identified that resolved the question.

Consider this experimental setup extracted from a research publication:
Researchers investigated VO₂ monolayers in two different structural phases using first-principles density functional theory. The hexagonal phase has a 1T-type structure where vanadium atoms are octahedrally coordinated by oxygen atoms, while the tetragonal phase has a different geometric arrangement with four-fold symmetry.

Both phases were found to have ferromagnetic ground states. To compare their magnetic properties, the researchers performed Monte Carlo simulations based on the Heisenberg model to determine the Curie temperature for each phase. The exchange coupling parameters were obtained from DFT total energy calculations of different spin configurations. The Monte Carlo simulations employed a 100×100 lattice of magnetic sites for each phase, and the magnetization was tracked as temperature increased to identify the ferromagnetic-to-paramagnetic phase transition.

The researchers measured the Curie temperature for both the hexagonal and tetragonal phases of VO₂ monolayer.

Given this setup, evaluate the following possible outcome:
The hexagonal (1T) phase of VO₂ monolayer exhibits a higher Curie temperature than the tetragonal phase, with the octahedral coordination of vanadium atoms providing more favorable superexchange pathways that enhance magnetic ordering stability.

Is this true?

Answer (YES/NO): YES